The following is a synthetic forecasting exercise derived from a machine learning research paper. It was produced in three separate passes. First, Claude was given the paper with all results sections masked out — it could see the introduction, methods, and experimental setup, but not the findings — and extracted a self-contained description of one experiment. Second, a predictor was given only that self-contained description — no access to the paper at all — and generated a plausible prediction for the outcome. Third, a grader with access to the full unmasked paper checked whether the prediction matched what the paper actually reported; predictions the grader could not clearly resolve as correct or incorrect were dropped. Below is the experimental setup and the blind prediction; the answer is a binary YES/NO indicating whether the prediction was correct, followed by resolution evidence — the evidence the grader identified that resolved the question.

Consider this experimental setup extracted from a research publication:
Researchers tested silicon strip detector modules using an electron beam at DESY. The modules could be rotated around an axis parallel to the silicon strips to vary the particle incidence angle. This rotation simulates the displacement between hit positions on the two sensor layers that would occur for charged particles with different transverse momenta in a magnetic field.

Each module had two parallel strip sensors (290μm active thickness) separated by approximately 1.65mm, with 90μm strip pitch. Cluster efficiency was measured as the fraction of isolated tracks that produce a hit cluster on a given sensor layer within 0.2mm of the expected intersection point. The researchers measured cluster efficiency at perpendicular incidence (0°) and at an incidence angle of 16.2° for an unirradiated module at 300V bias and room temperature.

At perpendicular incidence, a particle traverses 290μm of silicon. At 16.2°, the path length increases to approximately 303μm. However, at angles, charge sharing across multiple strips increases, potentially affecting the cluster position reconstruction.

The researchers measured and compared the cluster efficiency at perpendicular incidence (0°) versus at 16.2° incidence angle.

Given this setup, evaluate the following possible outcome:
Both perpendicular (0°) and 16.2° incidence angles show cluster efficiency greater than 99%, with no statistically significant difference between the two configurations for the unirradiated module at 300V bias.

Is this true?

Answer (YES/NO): YES